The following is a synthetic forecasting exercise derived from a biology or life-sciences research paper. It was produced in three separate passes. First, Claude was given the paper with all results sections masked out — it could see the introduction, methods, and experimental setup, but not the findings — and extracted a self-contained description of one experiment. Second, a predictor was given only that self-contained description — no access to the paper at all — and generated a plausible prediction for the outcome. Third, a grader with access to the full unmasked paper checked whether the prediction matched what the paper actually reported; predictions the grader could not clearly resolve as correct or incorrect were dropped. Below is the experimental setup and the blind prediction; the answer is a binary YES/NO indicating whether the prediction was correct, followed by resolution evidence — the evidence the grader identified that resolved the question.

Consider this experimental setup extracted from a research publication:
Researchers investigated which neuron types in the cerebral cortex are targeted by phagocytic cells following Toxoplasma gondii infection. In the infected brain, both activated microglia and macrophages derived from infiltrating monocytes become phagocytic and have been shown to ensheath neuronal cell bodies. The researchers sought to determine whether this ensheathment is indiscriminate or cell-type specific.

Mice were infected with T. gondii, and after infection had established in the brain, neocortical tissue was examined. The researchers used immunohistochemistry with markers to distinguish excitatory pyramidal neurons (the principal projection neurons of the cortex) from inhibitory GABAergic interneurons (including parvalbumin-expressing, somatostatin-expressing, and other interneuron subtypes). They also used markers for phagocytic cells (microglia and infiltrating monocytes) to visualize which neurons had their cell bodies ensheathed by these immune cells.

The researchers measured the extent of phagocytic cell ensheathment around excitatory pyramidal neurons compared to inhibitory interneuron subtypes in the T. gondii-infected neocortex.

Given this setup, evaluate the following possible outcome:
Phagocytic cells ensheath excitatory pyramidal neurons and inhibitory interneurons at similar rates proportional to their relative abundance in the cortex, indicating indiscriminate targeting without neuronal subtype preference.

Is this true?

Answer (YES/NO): NO